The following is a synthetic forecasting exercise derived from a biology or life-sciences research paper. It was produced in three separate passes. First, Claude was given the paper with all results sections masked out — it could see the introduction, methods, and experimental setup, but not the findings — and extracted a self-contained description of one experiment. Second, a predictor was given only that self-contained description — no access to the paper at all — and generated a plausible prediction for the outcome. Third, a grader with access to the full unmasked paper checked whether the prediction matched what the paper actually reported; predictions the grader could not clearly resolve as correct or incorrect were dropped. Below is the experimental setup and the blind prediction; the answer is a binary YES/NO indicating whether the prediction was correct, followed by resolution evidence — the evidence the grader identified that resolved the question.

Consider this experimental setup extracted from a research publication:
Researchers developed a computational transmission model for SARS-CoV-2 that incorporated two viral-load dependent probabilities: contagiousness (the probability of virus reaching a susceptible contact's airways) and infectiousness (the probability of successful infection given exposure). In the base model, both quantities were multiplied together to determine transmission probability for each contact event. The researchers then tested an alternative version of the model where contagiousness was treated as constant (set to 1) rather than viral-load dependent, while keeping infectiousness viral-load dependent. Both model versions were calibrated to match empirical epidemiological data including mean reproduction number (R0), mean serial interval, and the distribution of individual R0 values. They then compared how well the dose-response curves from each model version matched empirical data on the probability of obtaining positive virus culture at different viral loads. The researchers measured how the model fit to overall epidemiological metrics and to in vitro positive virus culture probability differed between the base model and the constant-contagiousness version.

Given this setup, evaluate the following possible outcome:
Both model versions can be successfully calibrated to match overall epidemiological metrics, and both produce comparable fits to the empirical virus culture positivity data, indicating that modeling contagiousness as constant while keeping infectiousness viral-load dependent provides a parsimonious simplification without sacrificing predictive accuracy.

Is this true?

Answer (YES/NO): NO